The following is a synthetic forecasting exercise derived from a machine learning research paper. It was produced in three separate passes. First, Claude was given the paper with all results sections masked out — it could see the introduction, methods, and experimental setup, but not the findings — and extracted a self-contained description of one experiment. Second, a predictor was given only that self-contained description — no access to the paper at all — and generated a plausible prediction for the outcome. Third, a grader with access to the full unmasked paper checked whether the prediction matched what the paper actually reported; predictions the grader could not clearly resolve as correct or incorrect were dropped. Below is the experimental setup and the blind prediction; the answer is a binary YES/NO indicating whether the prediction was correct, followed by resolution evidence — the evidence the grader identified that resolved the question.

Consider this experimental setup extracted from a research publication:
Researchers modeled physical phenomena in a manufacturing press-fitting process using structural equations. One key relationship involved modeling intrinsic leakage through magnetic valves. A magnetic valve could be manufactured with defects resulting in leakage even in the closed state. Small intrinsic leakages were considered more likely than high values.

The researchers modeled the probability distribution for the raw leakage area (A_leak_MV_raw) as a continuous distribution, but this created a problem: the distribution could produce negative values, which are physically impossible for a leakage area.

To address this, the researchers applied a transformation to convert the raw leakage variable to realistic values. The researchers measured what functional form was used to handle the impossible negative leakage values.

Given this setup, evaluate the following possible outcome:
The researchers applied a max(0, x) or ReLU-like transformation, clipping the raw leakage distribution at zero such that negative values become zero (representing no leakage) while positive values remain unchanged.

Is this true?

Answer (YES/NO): YES